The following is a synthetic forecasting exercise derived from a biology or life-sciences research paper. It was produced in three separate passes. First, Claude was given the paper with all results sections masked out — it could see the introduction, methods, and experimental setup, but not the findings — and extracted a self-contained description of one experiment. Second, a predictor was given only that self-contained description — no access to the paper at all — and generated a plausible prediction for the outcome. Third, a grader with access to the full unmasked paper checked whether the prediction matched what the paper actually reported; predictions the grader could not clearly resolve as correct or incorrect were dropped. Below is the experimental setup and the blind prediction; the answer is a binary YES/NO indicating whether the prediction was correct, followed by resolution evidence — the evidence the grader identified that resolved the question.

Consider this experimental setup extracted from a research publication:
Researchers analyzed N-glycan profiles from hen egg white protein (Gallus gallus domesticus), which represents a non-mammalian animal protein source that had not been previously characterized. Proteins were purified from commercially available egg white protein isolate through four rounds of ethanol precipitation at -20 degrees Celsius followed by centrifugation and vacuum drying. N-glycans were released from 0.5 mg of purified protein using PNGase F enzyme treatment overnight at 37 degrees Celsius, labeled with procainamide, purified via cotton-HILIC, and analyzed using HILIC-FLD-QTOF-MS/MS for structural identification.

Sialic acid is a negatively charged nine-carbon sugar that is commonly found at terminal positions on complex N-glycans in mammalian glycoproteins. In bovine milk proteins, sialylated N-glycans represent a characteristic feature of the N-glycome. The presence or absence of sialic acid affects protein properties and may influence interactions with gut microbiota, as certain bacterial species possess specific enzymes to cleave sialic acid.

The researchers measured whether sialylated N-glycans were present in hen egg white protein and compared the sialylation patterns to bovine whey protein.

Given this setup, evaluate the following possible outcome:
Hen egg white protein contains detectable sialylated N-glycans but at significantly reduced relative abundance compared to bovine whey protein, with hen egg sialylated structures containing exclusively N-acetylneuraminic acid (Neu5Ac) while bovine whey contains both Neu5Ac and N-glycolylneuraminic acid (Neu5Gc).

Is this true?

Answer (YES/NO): NO